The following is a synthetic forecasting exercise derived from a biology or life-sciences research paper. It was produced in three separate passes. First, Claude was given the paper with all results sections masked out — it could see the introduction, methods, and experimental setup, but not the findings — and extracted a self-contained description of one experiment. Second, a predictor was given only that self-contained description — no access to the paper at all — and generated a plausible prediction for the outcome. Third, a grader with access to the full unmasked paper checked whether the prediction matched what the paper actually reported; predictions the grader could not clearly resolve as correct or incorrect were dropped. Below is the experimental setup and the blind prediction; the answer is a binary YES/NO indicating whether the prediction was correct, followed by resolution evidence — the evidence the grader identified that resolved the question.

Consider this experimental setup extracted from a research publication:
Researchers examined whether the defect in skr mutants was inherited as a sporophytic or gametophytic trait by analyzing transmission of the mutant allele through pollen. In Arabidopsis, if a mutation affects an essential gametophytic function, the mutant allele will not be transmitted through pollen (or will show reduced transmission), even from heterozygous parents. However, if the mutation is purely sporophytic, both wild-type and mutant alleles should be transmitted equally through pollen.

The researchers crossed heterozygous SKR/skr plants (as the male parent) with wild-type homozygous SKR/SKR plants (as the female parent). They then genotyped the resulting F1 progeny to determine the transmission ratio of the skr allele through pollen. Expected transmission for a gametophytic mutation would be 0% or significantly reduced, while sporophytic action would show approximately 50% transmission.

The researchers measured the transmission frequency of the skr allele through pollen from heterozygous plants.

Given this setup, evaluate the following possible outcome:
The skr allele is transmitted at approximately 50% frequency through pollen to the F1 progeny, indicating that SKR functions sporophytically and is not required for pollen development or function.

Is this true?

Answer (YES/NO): YES